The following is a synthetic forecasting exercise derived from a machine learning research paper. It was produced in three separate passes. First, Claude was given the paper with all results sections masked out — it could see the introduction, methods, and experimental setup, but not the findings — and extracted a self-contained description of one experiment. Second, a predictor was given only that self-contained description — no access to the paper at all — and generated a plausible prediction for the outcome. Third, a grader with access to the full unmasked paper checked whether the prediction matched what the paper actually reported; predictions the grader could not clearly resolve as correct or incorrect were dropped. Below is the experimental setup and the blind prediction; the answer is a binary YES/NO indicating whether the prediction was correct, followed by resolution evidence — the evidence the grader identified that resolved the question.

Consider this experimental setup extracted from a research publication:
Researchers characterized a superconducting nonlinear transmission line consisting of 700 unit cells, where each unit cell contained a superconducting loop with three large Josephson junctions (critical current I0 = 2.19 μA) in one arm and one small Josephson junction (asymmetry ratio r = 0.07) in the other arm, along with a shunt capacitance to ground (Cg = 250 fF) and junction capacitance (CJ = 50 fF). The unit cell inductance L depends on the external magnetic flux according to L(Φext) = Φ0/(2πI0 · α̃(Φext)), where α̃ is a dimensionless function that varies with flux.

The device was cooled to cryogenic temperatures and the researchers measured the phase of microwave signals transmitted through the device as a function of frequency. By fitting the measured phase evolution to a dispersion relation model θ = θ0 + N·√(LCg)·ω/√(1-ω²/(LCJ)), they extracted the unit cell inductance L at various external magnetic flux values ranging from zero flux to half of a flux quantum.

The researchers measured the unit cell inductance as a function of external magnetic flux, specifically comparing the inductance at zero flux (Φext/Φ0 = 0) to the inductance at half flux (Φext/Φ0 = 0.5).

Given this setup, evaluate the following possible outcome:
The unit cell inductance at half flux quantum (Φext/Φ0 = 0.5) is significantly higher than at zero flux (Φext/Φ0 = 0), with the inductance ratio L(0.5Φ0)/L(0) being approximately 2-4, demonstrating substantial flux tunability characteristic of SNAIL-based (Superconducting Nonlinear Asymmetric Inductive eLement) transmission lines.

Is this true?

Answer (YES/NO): NO